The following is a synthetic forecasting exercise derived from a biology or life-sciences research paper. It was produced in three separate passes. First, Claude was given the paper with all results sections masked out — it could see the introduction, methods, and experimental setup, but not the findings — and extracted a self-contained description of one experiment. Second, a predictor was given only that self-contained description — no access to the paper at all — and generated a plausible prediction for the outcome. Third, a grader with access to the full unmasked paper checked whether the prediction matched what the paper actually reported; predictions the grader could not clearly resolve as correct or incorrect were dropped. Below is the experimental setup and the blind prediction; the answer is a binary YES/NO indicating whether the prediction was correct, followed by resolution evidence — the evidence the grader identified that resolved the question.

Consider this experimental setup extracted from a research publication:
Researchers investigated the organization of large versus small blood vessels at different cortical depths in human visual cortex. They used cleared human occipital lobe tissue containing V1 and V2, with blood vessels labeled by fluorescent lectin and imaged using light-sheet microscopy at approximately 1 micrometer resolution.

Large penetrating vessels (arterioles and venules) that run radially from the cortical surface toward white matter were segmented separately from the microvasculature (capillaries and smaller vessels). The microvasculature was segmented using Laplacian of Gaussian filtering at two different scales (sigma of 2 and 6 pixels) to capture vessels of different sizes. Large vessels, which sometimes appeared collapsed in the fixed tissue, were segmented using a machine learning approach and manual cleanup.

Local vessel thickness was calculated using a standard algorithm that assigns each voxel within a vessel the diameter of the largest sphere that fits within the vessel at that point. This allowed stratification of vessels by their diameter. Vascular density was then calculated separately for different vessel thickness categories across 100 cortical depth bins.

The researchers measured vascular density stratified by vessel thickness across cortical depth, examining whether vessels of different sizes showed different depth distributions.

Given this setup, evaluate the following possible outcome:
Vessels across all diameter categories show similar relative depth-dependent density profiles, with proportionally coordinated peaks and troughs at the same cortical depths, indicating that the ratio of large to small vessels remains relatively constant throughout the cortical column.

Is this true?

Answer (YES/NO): NO